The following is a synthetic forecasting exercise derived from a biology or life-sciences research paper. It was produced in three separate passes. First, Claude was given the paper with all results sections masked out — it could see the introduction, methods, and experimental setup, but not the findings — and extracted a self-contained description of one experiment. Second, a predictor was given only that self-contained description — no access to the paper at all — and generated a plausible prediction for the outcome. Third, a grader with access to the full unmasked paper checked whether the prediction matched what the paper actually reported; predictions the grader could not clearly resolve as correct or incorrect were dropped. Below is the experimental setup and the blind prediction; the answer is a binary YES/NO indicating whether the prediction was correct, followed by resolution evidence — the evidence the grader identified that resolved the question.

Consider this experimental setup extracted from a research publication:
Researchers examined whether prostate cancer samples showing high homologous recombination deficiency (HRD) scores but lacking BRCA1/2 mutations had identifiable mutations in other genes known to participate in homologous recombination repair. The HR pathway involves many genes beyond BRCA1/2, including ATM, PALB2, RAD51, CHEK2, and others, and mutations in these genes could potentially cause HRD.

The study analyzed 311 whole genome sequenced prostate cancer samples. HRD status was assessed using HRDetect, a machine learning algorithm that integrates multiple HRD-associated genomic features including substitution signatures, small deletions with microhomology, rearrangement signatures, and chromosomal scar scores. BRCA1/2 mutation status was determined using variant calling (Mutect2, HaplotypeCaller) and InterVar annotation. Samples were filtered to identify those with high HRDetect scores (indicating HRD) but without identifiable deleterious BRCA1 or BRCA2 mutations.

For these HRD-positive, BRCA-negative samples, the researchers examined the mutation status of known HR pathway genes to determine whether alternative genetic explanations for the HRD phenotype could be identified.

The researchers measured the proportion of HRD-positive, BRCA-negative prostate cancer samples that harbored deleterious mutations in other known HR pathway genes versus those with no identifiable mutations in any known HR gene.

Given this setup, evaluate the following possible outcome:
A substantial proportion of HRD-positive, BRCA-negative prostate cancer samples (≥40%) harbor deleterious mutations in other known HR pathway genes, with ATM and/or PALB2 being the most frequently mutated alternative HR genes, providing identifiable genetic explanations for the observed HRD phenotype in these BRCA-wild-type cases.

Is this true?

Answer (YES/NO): NO